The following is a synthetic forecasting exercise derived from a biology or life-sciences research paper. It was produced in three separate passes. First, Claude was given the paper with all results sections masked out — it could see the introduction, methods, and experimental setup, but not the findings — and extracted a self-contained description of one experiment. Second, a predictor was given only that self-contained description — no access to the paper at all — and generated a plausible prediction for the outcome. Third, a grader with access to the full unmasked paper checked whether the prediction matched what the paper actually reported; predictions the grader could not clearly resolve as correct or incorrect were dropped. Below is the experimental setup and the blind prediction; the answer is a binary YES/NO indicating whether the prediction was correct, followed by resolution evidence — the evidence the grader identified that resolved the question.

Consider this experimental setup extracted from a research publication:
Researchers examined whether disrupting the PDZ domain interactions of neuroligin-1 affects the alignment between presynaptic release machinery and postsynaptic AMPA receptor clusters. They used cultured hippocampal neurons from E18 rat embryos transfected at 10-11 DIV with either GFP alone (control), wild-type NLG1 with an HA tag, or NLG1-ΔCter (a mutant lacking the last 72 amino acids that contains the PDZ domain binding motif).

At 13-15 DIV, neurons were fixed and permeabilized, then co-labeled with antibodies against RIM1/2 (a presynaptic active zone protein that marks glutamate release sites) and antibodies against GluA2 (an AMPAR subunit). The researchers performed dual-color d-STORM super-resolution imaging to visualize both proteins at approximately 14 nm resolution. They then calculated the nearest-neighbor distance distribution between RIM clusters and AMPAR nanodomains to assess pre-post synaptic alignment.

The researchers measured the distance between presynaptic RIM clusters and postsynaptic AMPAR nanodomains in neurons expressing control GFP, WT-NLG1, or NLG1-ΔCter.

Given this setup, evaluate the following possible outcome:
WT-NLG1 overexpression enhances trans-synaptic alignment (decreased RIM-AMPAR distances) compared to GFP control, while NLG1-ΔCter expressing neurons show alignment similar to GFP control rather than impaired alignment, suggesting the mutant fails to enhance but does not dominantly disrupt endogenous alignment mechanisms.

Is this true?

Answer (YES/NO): NO